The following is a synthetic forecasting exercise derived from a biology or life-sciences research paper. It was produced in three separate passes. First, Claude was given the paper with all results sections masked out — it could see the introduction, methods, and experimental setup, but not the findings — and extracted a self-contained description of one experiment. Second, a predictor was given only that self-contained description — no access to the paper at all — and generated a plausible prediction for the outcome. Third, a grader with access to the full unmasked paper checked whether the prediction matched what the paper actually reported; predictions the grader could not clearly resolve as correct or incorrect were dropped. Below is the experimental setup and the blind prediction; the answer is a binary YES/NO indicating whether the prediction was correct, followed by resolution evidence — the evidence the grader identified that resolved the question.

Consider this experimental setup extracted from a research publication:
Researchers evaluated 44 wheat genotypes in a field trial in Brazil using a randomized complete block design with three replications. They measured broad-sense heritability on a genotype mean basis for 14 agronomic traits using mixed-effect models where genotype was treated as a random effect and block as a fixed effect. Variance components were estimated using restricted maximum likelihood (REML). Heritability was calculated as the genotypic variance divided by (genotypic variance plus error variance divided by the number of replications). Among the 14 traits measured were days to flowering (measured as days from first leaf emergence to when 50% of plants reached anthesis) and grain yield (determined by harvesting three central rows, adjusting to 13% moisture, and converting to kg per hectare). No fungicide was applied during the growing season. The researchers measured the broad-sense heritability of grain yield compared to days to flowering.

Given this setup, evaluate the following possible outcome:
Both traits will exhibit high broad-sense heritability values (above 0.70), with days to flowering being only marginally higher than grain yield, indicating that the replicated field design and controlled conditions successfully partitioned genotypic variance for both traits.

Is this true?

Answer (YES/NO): NO